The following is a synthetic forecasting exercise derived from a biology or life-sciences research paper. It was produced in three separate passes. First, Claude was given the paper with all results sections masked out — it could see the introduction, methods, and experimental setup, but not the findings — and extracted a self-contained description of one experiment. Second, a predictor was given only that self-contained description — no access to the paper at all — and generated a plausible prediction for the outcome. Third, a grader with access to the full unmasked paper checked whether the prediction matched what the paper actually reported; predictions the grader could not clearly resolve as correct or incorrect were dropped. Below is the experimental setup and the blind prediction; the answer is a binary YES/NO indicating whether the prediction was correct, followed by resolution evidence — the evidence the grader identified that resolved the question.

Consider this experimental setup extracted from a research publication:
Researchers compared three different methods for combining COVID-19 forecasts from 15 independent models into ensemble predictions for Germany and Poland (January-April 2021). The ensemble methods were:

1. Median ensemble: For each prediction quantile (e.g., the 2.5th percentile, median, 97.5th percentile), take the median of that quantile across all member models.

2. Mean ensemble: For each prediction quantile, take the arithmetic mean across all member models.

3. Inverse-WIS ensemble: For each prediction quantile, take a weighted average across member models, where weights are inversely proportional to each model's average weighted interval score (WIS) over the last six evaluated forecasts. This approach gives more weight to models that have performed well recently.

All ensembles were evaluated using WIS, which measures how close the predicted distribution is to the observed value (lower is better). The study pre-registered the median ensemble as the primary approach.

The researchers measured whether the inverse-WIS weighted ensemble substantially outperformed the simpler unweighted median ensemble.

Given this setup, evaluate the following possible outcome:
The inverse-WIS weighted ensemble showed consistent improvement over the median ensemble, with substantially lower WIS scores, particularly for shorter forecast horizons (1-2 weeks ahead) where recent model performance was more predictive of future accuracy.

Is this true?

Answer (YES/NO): NO